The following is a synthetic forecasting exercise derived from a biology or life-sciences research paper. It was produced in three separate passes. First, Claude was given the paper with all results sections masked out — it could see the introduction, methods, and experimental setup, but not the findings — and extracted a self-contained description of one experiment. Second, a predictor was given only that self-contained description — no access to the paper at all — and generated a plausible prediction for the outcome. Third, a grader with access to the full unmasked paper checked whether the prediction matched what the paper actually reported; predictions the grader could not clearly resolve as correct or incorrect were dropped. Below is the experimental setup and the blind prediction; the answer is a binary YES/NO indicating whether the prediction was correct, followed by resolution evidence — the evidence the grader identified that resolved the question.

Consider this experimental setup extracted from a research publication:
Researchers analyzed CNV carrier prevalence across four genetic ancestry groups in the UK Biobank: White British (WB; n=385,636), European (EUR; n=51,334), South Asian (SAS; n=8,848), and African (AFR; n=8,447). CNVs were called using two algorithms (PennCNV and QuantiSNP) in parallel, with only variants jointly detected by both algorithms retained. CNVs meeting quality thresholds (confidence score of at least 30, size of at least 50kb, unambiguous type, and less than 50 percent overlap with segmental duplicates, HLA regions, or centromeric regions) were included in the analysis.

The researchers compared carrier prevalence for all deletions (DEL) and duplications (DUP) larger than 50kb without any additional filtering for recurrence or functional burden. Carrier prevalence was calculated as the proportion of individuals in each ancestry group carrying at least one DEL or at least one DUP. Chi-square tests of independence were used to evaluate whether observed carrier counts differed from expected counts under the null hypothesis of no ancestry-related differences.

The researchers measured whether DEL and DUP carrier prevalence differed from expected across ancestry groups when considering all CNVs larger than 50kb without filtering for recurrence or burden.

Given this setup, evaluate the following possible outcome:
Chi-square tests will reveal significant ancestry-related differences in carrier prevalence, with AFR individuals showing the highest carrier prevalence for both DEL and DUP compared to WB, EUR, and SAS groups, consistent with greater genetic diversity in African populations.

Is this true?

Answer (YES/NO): NO